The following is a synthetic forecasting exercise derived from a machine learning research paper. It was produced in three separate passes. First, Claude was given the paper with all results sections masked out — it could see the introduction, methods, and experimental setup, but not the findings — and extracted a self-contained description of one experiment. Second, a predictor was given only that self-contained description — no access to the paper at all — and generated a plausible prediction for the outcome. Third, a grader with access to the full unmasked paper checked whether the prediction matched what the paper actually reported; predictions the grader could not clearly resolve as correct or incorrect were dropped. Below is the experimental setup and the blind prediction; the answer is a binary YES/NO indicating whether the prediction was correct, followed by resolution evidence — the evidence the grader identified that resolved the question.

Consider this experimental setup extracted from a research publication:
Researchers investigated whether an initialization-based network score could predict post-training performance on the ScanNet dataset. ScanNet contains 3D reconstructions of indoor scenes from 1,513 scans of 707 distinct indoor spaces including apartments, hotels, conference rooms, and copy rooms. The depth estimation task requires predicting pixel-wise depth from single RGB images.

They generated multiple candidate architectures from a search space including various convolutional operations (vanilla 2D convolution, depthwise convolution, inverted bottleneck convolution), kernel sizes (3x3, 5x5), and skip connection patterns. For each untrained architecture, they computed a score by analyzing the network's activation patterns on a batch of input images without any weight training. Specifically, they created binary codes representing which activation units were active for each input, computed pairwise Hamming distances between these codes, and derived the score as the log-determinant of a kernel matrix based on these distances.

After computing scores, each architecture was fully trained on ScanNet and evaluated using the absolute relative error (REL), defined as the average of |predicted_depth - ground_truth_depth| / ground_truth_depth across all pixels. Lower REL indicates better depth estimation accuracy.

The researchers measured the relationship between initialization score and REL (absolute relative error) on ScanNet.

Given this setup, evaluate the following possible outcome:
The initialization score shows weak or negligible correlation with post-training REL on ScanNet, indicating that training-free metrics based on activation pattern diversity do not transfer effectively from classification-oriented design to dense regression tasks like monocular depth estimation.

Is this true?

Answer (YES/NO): NO